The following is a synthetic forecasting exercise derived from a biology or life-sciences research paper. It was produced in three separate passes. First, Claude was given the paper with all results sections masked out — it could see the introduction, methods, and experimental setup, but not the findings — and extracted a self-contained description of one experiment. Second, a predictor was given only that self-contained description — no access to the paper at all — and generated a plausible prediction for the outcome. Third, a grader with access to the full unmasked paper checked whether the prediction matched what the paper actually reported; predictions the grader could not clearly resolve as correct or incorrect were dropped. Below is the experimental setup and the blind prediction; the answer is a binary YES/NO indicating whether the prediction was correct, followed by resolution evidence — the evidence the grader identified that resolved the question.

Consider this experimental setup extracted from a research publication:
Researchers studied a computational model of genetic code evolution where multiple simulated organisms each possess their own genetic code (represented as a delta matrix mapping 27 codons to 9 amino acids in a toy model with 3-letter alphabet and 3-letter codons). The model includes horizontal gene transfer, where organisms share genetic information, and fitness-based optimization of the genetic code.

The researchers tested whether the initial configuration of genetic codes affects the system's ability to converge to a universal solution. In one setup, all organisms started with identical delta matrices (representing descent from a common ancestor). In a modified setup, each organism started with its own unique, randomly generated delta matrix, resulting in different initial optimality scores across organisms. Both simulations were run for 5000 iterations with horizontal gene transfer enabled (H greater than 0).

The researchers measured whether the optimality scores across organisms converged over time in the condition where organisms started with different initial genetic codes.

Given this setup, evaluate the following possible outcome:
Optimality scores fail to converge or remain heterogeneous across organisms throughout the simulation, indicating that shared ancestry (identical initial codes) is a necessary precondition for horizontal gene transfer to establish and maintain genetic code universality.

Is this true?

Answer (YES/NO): NO